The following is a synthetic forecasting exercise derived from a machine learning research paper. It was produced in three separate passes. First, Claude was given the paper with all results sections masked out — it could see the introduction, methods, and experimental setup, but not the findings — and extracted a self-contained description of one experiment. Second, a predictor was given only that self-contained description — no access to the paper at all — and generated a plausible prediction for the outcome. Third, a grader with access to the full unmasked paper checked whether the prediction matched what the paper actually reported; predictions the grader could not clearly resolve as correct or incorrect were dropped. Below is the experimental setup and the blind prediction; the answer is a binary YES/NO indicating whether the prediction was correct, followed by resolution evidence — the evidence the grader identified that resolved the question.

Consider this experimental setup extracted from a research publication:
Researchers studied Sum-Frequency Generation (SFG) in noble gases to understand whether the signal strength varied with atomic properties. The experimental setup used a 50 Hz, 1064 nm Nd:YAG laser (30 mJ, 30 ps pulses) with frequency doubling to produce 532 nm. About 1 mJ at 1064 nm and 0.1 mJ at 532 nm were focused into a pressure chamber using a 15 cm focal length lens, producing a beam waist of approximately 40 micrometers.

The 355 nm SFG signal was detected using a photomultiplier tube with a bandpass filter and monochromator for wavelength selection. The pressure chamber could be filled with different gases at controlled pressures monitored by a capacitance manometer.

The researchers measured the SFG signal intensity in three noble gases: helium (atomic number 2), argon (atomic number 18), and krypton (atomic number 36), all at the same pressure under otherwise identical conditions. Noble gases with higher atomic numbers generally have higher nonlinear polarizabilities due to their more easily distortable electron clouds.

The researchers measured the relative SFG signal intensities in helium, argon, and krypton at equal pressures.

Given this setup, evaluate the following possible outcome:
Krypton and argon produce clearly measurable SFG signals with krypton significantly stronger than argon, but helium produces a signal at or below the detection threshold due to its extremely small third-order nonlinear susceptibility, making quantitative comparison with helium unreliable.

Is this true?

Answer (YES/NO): NO